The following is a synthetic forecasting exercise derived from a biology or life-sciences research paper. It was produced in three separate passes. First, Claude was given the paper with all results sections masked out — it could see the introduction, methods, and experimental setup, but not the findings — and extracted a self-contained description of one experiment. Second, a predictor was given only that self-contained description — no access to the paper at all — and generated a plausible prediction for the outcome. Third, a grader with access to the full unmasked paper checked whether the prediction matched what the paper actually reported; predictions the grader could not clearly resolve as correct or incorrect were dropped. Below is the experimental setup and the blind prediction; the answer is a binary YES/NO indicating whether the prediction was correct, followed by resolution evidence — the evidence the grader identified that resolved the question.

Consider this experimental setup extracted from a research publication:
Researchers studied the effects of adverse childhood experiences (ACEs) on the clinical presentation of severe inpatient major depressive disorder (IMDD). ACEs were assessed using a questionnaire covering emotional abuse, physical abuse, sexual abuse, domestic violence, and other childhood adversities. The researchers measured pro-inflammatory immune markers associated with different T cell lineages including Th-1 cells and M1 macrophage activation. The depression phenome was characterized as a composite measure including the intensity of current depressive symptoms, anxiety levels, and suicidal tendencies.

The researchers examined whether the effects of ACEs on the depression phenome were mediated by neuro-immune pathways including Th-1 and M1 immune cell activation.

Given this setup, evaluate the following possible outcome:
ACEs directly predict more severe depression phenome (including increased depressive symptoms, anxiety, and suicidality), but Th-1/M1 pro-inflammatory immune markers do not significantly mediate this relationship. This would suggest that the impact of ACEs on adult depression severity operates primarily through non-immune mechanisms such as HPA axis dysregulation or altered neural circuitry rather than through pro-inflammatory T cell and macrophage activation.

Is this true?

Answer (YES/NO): NO